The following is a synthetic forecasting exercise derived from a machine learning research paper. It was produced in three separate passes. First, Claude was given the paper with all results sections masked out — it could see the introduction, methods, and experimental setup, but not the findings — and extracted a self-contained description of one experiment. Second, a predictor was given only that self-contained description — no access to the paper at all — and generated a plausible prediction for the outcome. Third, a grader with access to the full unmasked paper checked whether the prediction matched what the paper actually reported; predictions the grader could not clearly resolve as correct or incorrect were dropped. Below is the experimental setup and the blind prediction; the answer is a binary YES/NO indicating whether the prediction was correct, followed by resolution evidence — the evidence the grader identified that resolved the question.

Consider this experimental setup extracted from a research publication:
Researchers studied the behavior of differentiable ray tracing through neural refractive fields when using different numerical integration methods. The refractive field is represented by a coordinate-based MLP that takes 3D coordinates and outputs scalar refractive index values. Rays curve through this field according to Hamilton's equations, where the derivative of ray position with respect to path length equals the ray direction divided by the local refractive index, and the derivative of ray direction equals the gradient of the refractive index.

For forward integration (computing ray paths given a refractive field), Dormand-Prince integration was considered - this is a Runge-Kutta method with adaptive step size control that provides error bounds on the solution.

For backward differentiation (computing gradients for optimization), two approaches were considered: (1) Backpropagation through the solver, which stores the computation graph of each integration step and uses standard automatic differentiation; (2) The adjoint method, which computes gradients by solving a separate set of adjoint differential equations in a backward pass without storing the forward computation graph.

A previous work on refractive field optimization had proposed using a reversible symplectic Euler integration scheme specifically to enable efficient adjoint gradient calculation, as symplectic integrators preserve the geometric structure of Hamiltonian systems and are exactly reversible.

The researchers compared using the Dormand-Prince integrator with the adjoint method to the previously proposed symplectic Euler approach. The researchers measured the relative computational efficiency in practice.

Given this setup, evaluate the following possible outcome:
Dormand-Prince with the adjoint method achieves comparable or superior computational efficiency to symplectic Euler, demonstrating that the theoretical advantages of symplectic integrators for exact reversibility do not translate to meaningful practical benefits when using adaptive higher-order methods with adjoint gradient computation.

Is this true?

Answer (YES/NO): YES